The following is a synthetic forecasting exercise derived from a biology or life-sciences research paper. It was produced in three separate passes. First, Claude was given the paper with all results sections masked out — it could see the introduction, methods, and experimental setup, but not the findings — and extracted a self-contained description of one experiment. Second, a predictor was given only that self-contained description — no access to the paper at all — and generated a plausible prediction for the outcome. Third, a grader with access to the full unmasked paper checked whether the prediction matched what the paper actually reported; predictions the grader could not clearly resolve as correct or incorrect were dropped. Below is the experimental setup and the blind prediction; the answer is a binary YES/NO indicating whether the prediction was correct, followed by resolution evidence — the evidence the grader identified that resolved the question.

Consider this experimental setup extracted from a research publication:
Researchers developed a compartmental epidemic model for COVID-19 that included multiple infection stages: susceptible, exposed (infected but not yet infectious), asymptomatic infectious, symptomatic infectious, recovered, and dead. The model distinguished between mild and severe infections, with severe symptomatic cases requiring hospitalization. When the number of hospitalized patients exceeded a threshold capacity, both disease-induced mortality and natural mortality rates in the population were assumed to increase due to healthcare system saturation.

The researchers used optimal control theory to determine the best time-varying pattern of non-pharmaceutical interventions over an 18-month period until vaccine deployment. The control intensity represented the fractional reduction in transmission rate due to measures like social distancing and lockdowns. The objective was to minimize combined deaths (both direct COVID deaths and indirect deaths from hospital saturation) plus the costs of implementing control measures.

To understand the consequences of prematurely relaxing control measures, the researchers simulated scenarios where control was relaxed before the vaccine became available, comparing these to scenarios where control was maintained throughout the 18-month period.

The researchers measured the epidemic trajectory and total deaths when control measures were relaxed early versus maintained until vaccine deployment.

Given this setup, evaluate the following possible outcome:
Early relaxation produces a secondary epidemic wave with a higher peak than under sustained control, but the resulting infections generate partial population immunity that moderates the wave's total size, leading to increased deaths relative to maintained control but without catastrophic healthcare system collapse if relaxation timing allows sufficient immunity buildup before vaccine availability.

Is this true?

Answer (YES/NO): NO